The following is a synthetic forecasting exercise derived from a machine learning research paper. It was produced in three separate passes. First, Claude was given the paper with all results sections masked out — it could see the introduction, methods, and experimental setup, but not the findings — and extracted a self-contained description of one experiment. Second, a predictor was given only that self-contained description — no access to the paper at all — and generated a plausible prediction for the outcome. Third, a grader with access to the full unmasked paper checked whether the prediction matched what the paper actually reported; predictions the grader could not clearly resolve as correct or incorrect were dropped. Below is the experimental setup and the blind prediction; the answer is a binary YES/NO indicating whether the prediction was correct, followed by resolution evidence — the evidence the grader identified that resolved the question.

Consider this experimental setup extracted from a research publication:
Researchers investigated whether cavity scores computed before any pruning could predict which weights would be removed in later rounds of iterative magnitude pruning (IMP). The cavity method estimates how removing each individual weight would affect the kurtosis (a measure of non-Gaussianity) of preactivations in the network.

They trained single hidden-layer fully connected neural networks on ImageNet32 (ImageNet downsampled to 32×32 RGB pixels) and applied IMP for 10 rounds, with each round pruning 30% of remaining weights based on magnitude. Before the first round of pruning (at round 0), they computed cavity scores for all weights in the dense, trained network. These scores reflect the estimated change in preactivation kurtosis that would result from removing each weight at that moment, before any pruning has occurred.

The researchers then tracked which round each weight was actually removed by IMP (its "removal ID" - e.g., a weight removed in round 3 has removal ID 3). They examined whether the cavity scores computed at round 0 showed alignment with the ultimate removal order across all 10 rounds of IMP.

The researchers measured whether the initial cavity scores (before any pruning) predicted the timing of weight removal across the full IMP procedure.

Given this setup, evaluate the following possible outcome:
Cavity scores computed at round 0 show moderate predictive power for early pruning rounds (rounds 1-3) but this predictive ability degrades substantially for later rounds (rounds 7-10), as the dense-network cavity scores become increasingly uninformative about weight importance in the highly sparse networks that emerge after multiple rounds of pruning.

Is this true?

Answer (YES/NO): NO